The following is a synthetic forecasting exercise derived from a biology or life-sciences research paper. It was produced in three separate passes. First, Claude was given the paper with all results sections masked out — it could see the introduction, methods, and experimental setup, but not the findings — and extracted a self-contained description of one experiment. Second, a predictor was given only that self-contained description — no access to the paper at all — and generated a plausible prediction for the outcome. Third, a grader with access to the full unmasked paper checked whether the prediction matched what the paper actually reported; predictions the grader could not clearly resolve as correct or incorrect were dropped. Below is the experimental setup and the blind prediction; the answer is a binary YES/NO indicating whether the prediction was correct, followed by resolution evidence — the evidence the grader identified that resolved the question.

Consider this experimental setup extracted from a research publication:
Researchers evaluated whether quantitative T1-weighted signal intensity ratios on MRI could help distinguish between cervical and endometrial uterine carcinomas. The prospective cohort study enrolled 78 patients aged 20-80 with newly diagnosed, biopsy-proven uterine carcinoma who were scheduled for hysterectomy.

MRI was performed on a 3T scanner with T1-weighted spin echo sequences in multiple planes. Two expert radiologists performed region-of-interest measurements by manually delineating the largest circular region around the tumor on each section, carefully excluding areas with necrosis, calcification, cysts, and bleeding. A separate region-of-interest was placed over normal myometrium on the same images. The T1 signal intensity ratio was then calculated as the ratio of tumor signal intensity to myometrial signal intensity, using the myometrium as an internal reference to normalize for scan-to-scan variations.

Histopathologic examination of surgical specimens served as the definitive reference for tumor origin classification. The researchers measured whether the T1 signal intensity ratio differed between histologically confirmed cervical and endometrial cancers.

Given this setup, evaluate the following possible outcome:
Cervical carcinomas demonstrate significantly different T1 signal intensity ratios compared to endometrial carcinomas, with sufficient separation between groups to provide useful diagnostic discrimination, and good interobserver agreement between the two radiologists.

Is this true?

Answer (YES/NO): NO